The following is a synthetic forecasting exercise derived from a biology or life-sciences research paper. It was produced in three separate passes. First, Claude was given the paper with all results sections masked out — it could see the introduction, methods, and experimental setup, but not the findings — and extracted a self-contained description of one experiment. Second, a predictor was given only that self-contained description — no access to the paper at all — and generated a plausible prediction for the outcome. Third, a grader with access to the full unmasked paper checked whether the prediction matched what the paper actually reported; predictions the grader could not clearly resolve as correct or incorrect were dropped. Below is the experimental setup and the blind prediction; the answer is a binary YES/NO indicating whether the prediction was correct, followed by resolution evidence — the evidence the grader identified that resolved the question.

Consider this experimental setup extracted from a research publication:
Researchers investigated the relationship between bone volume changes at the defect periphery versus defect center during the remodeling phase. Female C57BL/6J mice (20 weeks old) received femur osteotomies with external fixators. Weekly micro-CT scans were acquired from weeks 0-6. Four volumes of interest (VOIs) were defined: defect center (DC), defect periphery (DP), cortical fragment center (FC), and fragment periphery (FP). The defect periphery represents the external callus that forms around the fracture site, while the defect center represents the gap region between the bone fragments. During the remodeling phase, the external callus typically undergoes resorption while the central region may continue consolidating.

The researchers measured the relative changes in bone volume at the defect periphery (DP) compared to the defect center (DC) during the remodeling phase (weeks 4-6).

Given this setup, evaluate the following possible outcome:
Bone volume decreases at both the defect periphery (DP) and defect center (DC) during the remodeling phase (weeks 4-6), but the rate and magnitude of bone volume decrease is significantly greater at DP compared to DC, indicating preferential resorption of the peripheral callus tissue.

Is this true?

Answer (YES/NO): NO